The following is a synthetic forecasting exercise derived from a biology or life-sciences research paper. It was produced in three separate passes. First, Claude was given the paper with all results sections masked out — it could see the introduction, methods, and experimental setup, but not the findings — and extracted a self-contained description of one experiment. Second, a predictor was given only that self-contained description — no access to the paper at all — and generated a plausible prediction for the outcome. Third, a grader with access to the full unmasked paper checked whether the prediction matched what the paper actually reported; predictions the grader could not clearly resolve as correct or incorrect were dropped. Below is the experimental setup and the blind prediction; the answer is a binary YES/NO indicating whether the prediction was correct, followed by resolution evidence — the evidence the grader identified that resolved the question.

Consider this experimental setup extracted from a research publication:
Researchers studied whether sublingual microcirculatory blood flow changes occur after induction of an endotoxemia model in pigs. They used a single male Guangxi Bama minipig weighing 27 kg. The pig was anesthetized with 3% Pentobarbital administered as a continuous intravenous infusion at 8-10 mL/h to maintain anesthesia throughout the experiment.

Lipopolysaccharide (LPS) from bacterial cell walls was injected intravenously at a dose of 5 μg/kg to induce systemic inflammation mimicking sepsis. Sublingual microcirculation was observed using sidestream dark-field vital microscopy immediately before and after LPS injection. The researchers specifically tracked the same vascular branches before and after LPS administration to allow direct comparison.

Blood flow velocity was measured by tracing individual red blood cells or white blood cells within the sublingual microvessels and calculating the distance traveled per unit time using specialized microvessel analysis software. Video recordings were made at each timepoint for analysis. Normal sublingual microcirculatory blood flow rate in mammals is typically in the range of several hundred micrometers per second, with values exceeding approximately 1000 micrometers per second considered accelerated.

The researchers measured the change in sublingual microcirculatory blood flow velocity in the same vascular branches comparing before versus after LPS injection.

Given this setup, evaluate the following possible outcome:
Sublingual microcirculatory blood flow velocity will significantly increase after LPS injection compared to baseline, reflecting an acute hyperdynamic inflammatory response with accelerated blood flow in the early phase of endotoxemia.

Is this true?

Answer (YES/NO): YES